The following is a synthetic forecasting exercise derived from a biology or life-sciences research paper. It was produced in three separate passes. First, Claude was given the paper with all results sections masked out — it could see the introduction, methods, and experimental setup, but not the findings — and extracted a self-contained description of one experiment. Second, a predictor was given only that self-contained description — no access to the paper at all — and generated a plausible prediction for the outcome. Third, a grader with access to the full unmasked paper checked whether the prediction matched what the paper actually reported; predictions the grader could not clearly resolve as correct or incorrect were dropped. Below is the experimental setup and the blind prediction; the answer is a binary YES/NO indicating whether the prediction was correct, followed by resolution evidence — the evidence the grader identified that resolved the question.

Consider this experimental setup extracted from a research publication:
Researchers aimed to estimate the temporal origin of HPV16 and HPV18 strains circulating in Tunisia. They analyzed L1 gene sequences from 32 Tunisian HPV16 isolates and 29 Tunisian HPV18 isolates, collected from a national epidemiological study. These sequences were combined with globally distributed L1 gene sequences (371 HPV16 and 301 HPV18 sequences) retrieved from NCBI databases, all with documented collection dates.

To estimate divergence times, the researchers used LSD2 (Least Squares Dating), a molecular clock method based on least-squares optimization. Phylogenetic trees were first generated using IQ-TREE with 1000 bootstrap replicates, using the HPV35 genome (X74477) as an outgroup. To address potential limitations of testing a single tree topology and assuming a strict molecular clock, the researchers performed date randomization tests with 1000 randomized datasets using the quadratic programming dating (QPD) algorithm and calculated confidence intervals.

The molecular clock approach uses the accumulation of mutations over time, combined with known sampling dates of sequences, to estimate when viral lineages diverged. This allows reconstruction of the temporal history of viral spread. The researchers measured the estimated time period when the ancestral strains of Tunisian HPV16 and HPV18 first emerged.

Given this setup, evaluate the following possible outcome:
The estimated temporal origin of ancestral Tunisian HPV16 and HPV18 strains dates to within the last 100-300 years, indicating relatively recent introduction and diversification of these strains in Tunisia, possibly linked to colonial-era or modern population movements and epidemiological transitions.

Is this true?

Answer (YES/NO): NO